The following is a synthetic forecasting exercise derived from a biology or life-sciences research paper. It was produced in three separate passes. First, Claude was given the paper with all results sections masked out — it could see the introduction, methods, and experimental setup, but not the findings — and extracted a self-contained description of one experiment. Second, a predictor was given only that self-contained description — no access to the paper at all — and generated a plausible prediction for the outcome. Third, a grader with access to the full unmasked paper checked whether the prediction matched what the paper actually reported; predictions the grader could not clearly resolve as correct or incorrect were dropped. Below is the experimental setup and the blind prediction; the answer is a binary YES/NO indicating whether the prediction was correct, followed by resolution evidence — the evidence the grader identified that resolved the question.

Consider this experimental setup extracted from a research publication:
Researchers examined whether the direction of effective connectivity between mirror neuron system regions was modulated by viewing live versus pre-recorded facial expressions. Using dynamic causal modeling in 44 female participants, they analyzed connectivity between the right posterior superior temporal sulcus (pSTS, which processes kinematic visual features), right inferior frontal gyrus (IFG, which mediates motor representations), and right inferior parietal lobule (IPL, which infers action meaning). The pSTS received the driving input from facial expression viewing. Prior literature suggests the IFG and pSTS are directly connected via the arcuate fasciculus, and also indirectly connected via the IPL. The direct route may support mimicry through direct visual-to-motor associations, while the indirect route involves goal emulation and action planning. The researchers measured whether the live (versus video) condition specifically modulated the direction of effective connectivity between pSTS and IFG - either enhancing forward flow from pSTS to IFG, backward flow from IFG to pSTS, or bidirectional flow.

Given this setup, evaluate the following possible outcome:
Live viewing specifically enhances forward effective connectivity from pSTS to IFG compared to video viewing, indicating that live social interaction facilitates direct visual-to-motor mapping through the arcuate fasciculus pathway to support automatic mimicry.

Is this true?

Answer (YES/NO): YES